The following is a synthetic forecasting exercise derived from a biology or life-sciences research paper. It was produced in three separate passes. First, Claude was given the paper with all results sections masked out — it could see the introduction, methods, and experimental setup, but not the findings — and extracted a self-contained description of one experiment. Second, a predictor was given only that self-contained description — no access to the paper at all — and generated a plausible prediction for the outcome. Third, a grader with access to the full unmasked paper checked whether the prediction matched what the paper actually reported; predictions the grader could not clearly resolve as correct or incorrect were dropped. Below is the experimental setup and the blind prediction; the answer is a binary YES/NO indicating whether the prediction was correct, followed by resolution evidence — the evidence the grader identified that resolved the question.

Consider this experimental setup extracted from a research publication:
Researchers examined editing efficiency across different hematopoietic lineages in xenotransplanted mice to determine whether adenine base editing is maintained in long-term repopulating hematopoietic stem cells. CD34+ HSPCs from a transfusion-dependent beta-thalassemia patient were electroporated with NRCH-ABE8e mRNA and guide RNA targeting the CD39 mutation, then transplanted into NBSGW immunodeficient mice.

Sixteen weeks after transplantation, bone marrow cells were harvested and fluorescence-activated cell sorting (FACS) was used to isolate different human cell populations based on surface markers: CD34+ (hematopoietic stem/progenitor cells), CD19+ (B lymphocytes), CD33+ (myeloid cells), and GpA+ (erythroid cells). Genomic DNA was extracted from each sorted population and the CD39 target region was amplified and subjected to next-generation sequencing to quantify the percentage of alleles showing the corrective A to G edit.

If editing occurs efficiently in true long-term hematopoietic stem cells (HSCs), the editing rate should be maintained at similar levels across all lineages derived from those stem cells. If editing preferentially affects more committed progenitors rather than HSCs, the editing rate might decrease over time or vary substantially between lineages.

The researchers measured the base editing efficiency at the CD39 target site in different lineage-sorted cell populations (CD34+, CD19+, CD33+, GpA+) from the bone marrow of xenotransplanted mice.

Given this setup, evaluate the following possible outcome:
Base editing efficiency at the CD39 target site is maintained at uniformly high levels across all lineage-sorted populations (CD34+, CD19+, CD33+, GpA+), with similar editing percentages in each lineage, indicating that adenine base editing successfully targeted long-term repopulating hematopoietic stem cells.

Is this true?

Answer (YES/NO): NO